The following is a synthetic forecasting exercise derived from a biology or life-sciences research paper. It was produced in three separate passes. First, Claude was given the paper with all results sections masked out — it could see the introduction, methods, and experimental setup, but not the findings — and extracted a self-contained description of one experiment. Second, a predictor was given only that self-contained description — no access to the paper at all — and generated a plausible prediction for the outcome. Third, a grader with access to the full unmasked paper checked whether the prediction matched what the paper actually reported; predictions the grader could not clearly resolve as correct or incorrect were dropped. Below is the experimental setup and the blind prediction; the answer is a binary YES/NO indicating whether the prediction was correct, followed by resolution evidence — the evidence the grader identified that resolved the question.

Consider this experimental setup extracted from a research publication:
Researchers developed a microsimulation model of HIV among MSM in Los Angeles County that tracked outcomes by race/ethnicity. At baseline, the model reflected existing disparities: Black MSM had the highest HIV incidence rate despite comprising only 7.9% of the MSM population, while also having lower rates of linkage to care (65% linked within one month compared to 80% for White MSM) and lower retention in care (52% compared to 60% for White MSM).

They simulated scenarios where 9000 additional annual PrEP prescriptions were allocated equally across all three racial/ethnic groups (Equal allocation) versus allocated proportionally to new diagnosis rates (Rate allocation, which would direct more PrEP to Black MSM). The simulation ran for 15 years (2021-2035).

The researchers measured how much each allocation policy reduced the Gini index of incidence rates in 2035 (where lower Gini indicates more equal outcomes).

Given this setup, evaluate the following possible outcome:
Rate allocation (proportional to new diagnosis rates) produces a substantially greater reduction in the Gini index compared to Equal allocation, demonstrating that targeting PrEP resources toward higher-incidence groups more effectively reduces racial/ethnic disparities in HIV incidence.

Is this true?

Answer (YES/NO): YES